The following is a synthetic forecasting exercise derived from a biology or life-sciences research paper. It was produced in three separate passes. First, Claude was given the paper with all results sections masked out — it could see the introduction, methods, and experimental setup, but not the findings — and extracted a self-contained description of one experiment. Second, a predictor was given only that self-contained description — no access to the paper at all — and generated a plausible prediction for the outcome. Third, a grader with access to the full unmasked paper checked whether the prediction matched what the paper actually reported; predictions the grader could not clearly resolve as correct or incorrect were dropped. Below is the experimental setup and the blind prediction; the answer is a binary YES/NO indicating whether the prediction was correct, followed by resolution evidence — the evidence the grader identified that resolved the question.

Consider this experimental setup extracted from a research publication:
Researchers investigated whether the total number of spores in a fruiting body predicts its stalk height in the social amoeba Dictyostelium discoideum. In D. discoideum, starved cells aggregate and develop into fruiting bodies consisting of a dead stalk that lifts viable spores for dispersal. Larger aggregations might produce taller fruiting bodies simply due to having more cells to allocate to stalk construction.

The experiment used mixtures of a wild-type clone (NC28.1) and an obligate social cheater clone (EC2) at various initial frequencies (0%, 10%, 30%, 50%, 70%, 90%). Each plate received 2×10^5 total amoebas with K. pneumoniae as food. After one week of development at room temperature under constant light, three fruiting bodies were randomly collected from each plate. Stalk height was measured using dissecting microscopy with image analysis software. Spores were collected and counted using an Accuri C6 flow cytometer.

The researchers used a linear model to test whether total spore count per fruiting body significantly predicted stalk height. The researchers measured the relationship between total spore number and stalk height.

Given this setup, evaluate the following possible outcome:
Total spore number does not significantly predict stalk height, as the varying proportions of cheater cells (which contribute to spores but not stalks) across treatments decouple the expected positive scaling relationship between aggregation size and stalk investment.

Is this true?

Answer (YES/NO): YES